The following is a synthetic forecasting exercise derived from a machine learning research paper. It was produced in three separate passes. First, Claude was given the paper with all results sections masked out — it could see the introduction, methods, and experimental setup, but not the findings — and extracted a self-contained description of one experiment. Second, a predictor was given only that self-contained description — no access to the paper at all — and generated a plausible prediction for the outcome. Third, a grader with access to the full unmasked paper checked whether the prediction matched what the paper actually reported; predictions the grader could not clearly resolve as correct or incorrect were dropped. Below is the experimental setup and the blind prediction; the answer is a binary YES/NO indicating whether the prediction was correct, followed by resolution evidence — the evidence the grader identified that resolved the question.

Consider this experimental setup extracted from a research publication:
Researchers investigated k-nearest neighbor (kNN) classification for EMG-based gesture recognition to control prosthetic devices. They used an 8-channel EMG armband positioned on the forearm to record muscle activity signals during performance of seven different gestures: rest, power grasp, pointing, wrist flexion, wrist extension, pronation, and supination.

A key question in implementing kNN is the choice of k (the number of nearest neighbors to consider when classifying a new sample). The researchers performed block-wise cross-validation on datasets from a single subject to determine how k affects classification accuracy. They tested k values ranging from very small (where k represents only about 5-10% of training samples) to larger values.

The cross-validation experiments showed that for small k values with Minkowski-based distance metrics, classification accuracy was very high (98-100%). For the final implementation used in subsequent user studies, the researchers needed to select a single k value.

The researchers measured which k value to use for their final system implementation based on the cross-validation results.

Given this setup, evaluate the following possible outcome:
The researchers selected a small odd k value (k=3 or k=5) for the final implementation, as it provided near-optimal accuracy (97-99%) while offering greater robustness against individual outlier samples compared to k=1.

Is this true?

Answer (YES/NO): NO